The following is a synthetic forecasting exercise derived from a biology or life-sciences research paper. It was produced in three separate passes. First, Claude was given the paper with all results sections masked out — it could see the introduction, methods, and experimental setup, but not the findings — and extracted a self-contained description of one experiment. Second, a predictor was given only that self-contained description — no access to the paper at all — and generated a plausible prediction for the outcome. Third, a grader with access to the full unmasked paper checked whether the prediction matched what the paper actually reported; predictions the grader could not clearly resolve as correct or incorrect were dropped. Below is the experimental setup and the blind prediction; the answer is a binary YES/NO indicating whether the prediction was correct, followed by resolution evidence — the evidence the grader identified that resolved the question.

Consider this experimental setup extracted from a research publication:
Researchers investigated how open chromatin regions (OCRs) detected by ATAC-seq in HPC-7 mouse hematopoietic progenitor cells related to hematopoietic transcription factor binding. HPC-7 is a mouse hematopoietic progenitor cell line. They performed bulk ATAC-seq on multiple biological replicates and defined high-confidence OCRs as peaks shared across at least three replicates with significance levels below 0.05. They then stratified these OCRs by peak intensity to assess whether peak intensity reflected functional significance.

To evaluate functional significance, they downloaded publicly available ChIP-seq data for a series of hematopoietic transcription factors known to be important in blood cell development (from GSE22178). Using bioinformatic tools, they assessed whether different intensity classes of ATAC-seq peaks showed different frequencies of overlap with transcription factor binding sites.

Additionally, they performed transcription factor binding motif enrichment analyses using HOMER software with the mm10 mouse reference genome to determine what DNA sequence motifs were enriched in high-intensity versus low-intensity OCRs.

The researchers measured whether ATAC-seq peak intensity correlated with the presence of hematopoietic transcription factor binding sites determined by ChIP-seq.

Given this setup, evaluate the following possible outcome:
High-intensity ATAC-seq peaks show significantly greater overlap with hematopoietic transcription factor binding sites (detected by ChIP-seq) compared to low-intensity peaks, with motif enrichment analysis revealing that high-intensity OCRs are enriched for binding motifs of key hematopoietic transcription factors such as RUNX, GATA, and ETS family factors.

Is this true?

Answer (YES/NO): NO